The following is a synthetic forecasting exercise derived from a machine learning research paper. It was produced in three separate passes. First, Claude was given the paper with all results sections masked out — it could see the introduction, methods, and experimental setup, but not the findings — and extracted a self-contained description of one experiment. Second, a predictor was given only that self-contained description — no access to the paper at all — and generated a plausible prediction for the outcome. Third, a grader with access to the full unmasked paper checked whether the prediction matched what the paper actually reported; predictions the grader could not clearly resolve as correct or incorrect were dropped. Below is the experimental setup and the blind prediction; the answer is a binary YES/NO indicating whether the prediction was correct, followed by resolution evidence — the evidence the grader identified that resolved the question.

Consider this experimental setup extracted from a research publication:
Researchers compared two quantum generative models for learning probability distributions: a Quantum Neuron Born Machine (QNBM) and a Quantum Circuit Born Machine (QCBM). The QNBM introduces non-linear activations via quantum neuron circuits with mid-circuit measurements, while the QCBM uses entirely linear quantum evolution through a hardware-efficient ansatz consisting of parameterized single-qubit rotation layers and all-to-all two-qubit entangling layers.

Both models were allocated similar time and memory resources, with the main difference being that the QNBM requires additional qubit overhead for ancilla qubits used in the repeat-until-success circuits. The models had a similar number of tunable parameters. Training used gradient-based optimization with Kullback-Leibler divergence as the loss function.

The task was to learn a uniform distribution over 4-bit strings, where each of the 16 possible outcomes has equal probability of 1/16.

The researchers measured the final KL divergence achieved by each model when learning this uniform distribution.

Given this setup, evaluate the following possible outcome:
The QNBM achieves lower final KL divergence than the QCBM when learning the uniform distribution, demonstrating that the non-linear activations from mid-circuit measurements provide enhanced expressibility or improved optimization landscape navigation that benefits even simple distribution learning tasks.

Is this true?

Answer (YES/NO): NO